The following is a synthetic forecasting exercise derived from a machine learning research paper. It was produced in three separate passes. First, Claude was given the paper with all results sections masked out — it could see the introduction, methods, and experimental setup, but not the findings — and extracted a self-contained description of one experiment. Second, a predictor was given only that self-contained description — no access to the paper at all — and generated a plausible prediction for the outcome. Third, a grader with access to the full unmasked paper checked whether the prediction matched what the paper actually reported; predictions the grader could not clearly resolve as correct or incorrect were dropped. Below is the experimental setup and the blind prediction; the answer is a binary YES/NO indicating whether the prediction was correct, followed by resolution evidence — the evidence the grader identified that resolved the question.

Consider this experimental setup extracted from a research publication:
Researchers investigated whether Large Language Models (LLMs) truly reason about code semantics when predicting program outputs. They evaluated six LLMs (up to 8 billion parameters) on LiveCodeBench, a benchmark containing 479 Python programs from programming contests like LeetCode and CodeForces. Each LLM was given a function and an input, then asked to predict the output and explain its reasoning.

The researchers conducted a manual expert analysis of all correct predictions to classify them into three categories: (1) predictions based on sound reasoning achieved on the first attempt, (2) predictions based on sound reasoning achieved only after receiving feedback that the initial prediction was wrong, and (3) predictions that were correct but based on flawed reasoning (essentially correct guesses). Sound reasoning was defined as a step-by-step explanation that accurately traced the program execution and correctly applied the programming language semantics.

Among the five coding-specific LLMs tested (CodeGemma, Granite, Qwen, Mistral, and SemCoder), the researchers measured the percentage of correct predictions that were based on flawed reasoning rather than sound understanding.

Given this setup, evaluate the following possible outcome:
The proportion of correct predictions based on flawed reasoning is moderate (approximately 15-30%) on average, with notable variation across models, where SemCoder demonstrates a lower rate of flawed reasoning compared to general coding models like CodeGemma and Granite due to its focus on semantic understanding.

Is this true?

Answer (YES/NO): NO